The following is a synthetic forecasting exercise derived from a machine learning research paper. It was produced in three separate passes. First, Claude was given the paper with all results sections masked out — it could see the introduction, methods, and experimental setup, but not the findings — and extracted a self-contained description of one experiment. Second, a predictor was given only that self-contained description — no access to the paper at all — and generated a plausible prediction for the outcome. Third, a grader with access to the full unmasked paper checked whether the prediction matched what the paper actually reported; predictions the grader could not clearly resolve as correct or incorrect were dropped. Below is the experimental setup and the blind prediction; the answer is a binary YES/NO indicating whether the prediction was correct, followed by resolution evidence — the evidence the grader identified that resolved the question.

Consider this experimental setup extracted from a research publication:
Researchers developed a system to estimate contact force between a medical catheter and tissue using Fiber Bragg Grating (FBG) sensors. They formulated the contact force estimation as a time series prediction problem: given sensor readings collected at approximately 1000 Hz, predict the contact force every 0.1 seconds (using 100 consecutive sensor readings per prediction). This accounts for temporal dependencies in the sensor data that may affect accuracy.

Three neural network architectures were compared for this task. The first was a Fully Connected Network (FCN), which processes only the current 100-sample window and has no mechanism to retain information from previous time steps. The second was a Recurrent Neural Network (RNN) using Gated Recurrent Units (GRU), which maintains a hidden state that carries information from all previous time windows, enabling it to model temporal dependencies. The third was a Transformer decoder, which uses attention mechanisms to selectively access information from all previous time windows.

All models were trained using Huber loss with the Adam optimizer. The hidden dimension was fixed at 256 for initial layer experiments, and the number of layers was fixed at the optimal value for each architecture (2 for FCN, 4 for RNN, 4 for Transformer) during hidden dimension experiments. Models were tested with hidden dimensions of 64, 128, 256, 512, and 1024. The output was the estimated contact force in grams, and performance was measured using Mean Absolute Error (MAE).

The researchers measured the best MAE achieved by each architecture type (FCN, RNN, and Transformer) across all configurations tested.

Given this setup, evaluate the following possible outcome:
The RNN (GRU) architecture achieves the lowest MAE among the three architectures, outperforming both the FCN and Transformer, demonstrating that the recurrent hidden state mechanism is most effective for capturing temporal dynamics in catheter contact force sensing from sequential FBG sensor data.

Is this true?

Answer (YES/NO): YES